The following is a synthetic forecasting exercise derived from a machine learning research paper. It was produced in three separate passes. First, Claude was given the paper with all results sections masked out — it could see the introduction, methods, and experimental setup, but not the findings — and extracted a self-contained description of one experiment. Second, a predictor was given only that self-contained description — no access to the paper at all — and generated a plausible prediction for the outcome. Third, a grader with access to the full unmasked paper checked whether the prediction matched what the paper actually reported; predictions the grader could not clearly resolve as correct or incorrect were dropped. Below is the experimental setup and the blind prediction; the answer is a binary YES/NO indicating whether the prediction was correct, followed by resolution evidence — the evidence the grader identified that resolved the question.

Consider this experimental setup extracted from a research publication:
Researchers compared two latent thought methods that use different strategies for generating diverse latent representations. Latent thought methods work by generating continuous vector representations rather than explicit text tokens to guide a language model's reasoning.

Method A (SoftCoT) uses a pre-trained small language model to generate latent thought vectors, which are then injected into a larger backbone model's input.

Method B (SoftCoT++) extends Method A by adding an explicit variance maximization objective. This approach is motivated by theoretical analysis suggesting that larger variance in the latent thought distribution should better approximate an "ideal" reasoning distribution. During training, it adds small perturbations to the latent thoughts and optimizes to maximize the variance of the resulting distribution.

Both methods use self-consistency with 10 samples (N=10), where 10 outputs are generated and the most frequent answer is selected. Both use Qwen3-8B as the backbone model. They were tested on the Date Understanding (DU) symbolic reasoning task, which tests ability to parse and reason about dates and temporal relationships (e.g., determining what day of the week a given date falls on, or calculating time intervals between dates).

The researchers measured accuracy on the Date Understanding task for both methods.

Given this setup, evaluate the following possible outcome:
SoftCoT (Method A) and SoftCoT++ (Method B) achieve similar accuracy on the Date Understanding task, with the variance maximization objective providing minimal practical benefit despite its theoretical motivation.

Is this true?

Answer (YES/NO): YES